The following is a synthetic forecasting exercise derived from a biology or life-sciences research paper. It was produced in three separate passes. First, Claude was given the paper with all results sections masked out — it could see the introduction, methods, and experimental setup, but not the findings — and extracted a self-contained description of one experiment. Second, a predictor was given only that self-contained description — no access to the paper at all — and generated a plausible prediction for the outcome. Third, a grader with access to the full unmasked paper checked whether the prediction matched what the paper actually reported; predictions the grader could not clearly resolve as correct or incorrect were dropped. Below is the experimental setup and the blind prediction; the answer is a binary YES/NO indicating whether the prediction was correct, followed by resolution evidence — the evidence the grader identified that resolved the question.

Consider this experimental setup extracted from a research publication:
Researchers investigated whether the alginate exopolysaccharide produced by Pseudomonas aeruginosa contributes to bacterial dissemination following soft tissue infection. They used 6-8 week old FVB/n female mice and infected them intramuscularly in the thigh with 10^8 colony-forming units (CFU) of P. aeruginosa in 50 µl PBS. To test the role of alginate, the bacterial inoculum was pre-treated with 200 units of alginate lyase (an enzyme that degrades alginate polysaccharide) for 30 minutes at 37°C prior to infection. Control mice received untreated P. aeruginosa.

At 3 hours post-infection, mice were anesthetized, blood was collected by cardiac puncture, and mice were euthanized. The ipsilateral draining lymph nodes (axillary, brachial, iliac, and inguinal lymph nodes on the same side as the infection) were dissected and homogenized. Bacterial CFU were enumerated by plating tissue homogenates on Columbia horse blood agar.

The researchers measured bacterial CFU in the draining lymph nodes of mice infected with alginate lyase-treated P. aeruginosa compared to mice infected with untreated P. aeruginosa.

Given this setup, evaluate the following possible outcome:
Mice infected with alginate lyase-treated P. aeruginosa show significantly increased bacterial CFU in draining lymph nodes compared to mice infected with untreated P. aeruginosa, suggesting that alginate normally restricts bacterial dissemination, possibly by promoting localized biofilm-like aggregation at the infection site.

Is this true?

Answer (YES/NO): NO